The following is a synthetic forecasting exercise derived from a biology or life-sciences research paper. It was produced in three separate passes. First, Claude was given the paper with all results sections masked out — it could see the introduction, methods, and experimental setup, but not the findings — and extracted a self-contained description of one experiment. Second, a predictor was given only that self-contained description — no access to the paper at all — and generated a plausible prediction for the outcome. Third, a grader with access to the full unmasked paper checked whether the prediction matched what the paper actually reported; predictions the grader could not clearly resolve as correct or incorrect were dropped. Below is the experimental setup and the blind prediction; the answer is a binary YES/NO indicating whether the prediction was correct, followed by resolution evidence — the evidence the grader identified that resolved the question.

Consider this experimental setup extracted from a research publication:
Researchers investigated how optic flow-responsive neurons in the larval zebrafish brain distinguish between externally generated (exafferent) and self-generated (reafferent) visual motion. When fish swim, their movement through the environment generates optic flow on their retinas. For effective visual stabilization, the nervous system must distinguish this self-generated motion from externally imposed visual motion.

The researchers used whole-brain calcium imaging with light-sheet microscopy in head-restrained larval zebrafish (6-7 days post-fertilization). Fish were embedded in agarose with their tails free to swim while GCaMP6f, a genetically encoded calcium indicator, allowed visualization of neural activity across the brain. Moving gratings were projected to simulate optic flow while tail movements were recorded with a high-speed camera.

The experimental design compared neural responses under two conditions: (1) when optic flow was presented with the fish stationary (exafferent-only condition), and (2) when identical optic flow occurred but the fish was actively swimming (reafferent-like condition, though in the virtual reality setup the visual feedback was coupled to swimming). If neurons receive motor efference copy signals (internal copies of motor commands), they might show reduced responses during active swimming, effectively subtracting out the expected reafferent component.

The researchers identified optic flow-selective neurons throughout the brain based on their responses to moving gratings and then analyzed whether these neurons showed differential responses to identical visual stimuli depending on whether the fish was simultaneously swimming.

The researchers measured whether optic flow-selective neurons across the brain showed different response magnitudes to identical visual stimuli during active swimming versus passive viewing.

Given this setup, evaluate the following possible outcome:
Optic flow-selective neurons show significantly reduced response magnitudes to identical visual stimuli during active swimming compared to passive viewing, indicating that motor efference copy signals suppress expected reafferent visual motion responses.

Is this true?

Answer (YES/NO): YES